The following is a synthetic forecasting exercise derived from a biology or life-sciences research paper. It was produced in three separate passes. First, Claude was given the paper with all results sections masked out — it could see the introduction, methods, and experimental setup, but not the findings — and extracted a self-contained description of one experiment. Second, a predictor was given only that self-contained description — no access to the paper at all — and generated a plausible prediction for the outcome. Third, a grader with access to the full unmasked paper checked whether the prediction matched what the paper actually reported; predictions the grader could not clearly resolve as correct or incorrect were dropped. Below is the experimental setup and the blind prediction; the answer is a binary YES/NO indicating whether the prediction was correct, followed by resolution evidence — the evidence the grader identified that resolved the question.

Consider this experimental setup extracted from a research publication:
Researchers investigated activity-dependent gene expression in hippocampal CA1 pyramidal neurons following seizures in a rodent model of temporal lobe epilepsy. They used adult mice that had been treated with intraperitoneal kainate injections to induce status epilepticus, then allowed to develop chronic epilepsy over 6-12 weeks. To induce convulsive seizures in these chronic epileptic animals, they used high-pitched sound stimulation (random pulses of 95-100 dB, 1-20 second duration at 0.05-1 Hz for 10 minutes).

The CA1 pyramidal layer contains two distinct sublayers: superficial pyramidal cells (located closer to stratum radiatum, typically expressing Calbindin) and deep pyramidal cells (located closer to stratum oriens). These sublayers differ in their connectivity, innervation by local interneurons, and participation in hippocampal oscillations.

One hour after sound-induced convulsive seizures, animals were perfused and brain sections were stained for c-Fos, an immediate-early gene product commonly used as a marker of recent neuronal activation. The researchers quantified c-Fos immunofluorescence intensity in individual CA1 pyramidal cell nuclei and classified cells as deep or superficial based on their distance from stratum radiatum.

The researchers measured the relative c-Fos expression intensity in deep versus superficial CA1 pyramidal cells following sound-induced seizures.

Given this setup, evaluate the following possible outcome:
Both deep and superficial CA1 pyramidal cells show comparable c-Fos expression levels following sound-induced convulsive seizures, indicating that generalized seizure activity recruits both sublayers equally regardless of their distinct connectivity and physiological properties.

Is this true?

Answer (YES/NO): NO